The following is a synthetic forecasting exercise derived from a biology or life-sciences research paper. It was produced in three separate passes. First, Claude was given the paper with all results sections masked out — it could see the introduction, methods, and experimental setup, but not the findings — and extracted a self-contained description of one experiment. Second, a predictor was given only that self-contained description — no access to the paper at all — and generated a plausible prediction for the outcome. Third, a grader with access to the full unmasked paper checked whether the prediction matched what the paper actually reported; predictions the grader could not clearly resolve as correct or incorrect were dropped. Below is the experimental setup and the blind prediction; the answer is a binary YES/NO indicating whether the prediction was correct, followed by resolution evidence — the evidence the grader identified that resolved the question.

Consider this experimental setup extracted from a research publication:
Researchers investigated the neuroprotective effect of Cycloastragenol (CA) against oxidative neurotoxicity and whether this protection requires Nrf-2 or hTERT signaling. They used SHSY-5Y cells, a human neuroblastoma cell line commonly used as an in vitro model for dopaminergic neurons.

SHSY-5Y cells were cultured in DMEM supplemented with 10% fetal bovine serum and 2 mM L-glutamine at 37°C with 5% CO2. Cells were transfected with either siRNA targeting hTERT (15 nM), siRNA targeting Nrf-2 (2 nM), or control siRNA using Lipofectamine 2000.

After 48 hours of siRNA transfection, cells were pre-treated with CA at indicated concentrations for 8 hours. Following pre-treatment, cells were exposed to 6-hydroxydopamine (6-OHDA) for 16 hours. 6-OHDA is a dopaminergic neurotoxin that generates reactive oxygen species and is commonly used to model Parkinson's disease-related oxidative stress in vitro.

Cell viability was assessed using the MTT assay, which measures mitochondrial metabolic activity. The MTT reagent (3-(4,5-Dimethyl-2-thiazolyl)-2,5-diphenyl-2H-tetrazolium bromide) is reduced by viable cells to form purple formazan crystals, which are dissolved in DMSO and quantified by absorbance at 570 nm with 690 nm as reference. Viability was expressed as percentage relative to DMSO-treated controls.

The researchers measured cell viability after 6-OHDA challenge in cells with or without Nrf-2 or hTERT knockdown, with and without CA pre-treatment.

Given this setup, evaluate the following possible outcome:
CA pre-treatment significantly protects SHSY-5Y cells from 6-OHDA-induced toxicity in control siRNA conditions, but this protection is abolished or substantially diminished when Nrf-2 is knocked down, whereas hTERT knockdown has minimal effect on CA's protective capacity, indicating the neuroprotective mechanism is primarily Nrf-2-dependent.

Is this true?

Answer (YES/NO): NO